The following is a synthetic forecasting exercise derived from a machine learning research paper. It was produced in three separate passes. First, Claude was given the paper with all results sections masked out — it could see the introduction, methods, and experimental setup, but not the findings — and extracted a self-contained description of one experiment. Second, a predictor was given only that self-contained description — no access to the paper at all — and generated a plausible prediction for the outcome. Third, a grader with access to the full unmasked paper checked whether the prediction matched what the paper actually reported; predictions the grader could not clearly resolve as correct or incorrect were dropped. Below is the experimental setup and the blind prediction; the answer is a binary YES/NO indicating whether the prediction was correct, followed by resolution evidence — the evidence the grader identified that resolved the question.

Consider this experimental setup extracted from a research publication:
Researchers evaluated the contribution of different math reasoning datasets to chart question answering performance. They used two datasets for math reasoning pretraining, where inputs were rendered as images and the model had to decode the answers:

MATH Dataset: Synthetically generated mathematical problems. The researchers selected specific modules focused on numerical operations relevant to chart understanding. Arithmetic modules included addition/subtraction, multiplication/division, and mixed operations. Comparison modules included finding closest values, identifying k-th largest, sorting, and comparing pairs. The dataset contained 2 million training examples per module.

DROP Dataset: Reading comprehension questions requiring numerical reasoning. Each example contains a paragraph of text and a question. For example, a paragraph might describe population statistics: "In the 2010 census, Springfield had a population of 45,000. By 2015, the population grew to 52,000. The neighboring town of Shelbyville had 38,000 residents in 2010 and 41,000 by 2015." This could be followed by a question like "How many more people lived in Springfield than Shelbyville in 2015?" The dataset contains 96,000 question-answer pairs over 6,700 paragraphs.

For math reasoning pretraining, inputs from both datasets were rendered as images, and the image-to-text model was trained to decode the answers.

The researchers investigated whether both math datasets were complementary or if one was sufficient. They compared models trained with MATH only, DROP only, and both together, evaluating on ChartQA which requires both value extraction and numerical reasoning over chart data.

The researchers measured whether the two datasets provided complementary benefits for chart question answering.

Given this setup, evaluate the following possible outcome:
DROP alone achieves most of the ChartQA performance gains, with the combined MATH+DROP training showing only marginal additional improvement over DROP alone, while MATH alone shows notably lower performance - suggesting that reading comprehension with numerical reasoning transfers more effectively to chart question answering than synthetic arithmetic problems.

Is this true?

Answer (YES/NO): YES